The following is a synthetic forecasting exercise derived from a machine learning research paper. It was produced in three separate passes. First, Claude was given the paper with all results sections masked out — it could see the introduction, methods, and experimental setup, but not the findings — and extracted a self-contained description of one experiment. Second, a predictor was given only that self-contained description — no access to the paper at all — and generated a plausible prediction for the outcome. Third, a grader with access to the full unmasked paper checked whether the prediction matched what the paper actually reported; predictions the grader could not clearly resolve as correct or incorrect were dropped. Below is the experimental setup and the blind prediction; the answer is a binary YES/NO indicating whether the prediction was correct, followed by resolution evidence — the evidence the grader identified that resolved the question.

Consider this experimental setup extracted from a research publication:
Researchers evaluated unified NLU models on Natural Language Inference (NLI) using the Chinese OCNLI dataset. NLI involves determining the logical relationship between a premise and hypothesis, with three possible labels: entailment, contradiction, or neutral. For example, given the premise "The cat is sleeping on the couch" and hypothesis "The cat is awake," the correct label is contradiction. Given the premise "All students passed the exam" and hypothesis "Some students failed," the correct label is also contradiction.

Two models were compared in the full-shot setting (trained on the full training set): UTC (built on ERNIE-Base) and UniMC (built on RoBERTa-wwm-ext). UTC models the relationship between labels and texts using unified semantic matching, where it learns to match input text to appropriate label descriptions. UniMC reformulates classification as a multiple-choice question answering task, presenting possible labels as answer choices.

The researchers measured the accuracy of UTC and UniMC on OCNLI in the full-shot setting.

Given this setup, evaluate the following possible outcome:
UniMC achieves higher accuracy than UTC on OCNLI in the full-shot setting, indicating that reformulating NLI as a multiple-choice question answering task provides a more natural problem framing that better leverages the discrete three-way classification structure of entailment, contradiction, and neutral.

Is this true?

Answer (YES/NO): NO